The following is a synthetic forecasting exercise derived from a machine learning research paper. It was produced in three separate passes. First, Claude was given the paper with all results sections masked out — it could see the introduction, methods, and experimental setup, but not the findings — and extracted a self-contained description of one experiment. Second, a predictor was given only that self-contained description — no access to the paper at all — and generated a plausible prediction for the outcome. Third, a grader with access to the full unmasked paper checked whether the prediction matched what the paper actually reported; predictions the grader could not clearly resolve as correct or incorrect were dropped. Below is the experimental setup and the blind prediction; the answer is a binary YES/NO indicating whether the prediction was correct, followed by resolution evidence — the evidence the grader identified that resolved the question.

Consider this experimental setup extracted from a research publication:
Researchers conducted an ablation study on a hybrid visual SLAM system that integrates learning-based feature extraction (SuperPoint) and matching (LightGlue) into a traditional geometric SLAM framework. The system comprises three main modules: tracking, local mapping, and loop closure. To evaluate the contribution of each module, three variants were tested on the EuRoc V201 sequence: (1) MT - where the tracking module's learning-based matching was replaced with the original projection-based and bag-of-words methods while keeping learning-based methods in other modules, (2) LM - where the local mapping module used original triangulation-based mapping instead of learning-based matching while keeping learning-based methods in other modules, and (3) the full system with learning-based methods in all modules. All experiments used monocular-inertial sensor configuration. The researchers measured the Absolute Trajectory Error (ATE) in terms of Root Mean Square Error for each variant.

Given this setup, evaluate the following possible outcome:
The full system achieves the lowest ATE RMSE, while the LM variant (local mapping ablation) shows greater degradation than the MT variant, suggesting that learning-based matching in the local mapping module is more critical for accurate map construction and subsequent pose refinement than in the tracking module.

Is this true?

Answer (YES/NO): YES